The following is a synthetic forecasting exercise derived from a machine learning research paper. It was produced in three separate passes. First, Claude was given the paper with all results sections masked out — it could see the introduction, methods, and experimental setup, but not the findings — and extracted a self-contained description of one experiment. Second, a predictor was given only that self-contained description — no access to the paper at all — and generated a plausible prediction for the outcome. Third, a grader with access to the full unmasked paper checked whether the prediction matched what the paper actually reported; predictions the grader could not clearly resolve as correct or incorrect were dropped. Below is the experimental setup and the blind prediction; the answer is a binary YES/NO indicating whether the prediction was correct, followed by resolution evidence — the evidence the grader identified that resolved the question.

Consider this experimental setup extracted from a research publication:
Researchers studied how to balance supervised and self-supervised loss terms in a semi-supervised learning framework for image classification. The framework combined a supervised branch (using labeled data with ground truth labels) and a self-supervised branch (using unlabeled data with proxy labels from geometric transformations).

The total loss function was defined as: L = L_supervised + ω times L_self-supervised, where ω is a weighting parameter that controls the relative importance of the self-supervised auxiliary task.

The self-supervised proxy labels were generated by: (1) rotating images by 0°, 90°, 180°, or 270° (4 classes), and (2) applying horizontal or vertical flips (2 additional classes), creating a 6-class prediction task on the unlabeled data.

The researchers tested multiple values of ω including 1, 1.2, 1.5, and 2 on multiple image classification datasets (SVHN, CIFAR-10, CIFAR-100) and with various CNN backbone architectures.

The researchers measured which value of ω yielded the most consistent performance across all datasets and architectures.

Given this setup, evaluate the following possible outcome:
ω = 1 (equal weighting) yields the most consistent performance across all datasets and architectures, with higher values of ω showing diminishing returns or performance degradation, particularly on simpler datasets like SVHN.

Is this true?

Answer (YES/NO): NO